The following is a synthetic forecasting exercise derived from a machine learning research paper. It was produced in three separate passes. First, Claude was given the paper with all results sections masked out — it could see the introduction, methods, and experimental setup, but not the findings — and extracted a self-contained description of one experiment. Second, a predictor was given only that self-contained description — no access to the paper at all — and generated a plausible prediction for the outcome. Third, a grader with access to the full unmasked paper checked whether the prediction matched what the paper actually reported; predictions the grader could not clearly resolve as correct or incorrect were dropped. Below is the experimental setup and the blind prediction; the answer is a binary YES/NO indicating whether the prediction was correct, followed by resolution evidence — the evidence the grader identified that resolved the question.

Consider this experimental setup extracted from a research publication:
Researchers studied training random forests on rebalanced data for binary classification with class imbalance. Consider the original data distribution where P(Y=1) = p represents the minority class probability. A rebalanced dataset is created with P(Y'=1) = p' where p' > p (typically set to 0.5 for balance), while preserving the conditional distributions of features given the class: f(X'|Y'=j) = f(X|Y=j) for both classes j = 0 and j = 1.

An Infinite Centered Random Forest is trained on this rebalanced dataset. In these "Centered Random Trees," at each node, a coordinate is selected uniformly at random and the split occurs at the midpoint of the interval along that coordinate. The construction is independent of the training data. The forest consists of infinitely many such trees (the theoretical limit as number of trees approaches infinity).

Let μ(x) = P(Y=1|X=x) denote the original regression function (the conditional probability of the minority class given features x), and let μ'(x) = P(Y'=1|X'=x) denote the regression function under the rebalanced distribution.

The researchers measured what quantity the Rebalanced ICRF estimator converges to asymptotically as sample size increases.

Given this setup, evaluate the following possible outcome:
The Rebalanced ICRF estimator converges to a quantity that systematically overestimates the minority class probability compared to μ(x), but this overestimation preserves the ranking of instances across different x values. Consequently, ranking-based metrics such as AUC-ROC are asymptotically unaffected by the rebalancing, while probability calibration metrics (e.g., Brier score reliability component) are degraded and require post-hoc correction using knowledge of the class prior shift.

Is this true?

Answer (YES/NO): NO